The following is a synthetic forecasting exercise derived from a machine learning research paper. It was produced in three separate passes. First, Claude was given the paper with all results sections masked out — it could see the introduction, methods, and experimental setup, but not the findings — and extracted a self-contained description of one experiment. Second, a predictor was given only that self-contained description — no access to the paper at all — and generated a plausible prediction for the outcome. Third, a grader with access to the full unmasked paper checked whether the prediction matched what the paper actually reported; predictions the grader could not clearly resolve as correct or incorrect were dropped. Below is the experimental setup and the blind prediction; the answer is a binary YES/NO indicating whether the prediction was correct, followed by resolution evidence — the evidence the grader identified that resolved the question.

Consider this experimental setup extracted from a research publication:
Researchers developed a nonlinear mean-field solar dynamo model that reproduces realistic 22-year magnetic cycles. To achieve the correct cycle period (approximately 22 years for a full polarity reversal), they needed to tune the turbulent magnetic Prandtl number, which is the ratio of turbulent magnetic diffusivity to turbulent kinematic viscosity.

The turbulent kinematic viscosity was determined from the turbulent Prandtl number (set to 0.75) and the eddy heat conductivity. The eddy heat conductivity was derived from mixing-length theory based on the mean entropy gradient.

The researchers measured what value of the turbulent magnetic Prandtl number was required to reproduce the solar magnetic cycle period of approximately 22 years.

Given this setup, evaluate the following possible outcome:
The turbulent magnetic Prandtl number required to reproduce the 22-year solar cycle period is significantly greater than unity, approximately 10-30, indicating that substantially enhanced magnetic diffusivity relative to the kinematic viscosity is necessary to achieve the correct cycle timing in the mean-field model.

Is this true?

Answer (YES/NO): YES